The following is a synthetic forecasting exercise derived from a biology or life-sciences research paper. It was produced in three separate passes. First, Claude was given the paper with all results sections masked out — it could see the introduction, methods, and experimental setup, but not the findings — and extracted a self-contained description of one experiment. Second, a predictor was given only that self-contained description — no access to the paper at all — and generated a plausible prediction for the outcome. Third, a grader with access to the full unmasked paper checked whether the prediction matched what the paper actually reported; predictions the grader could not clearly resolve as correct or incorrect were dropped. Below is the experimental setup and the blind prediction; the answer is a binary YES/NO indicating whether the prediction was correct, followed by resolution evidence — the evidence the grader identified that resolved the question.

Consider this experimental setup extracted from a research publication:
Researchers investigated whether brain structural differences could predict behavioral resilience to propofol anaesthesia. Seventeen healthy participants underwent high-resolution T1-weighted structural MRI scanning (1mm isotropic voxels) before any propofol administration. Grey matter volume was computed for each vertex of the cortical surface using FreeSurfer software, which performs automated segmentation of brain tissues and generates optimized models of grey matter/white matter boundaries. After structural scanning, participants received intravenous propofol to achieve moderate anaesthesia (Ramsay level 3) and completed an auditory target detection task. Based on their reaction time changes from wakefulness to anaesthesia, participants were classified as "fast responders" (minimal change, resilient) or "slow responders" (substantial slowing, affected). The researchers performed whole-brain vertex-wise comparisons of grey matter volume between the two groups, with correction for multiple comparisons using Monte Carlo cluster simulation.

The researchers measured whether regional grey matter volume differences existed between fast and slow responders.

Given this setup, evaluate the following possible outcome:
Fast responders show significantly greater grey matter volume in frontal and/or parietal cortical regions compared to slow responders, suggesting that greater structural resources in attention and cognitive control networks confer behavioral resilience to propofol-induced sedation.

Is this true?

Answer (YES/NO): YES